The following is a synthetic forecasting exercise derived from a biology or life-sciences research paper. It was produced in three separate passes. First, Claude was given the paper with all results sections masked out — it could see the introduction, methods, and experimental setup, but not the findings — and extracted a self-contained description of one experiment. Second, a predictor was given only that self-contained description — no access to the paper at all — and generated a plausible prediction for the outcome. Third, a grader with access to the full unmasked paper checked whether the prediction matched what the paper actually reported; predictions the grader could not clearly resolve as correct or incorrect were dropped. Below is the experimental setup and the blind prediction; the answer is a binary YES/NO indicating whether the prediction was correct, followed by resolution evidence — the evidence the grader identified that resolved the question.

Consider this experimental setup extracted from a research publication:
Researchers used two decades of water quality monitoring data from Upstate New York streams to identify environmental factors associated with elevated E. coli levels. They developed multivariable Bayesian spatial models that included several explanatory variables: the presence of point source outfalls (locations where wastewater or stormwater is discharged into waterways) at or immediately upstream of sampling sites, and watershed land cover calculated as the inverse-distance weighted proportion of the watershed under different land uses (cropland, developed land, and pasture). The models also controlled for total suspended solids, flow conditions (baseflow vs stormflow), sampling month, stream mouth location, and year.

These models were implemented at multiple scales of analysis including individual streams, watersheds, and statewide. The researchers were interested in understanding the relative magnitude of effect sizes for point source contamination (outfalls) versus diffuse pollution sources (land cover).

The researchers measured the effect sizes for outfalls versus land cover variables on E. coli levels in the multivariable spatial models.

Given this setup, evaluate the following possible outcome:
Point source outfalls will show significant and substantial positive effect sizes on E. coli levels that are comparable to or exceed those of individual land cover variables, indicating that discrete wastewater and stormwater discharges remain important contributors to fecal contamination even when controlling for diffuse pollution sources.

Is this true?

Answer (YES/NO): NO